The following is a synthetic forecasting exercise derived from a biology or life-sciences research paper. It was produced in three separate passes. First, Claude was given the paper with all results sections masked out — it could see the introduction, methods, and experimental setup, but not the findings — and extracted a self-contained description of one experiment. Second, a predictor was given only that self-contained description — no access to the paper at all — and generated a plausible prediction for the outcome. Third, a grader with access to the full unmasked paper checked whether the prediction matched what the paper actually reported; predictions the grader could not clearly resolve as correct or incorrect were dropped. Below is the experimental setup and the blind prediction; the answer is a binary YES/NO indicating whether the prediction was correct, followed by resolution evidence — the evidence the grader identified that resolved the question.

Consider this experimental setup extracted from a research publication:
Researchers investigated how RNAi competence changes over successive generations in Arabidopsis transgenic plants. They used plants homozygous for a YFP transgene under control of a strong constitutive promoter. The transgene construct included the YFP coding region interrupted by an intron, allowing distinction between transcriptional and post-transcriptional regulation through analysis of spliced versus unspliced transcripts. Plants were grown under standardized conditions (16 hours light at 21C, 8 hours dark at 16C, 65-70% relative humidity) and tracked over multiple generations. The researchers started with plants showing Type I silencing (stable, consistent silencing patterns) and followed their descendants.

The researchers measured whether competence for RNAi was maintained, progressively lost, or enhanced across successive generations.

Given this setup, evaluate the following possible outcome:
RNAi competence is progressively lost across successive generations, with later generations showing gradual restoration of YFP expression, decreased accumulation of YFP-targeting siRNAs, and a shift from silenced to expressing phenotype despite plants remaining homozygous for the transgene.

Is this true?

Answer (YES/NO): YES